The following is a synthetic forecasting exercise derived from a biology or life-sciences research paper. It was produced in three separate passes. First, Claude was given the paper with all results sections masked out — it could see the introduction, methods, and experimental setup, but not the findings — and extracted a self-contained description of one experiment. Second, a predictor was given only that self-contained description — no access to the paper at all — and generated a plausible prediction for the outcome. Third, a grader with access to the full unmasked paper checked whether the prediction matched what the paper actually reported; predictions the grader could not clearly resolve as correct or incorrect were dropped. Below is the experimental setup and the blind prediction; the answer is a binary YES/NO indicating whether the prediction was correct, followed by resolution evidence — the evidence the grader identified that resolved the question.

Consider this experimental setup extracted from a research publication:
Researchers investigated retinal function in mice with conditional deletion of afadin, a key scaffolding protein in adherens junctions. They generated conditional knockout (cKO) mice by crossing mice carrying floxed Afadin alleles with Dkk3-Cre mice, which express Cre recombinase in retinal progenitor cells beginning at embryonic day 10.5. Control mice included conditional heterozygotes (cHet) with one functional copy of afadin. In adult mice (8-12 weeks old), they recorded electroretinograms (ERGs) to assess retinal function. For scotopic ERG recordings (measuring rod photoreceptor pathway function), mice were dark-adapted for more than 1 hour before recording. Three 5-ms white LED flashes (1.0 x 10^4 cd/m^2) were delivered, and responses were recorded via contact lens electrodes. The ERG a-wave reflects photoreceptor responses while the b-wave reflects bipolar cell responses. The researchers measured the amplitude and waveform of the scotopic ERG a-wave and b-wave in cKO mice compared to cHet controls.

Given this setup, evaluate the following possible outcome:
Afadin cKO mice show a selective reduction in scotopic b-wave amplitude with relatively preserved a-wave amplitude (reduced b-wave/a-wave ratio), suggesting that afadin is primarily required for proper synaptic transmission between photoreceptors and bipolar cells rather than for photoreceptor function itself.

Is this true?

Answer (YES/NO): NO